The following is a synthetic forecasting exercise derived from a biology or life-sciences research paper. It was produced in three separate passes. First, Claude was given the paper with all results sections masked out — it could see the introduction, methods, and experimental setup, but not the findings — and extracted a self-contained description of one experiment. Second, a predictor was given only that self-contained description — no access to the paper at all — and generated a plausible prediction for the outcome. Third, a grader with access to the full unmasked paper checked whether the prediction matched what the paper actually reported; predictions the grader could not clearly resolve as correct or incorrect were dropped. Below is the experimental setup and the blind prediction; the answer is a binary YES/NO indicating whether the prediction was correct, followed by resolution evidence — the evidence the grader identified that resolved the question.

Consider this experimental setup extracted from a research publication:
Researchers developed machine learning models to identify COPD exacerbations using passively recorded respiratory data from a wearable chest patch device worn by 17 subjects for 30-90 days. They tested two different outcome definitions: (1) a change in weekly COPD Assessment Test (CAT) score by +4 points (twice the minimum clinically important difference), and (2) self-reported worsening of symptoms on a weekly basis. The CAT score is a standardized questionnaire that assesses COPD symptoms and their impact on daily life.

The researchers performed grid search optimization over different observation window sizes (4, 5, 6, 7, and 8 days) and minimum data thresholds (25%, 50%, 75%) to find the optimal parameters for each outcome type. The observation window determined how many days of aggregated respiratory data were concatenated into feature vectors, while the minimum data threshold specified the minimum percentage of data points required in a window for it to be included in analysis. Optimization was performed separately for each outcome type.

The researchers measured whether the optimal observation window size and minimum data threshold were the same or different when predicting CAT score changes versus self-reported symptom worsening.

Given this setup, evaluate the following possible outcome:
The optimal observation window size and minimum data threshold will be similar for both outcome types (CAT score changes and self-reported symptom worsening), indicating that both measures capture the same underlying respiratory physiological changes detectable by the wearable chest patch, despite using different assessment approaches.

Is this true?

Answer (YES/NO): NO